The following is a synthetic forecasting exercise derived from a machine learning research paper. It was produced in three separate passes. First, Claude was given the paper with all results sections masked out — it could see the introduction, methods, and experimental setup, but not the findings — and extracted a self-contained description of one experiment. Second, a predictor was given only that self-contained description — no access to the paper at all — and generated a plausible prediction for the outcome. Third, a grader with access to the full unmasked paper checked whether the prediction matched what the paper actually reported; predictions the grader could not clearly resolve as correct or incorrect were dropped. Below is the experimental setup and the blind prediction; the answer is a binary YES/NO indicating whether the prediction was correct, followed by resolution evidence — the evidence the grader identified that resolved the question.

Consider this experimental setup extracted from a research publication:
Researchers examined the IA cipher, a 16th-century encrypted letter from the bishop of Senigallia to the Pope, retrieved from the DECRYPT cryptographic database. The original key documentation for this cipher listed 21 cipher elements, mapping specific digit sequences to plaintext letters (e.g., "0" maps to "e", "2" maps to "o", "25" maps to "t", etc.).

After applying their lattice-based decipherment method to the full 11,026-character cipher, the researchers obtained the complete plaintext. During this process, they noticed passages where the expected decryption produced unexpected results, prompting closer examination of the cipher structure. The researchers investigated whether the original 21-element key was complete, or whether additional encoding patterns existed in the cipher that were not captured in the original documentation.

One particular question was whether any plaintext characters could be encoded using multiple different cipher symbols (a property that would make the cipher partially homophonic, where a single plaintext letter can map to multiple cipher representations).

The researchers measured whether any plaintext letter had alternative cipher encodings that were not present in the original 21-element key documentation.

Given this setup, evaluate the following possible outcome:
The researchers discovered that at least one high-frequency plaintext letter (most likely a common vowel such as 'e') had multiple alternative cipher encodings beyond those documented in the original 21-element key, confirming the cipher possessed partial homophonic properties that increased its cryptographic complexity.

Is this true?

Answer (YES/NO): YES